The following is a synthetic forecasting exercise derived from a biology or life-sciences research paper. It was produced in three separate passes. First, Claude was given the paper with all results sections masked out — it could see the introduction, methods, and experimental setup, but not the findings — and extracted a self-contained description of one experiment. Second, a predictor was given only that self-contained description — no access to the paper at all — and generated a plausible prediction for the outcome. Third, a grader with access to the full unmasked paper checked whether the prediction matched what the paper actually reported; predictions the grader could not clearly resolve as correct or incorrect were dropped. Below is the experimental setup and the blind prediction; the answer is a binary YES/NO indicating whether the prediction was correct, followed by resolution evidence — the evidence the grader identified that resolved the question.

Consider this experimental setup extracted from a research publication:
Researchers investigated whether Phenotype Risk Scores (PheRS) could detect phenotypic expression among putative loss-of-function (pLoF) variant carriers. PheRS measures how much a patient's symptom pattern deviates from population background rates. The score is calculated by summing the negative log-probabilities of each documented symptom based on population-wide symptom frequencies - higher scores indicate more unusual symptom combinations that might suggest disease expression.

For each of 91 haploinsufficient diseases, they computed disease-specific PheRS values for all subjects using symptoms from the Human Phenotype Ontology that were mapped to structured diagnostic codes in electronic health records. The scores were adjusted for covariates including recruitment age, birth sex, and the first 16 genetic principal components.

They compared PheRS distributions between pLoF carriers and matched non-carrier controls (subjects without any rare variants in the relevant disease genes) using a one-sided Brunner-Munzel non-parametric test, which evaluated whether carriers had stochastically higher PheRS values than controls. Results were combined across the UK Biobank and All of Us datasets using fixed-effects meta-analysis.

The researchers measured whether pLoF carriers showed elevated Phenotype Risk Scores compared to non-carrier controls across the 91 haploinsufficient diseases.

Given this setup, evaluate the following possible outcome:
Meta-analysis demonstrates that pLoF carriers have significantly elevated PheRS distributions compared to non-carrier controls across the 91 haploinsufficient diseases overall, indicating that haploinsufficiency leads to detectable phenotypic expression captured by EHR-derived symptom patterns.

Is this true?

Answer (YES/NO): YES